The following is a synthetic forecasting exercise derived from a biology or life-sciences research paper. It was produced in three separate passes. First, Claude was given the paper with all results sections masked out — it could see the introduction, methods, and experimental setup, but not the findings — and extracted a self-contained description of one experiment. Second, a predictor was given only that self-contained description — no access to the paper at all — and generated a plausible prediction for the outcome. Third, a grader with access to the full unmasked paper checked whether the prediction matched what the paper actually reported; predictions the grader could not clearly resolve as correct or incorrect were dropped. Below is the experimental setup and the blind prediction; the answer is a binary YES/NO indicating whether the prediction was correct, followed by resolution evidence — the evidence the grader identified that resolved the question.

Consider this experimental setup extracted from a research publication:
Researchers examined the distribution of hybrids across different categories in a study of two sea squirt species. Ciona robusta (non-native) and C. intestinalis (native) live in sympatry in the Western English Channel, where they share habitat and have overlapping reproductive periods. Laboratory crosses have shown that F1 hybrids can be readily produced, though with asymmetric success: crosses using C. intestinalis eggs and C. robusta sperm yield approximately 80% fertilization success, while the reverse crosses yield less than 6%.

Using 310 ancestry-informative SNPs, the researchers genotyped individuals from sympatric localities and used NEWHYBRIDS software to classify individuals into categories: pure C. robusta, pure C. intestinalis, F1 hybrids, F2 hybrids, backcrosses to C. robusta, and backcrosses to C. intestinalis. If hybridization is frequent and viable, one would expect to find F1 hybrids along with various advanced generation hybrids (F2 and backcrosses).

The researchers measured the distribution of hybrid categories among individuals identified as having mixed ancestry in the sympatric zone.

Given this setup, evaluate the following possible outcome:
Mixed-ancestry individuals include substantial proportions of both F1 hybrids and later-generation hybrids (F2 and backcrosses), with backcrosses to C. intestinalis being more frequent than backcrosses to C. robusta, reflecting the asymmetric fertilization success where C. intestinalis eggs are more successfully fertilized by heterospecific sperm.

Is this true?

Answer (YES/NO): NO